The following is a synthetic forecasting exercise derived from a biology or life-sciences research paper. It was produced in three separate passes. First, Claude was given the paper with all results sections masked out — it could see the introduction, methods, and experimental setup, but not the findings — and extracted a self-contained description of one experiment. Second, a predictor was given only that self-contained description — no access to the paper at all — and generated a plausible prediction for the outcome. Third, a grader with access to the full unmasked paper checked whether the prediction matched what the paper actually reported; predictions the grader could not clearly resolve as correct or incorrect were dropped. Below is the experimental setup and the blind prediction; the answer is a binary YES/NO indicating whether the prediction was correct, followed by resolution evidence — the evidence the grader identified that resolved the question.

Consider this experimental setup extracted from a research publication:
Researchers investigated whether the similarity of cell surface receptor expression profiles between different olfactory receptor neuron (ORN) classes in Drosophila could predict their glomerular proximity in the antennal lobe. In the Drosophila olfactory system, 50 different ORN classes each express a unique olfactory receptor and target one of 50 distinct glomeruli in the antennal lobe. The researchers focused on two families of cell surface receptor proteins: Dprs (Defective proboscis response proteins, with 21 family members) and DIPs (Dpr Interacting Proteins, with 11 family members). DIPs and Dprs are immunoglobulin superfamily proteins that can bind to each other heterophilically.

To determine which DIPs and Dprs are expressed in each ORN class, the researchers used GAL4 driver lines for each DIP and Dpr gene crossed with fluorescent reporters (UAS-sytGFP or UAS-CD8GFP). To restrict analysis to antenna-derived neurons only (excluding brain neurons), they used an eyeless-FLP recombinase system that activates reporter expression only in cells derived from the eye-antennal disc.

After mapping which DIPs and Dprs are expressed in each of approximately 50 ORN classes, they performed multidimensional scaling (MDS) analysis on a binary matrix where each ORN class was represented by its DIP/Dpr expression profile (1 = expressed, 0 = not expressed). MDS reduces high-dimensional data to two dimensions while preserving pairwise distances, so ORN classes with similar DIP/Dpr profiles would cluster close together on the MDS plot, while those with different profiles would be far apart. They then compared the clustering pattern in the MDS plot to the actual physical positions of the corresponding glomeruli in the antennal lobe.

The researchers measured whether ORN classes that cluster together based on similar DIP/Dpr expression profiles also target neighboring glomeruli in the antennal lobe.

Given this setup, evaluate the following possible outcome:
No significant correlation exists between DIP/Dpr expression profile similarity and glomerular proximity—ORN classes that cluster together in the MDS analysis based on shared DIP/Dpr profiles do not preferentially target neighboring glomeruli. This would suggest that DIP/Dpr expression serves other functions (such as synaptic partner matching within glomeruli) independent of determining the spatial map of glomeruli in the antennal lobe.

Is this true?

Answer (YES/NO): YES